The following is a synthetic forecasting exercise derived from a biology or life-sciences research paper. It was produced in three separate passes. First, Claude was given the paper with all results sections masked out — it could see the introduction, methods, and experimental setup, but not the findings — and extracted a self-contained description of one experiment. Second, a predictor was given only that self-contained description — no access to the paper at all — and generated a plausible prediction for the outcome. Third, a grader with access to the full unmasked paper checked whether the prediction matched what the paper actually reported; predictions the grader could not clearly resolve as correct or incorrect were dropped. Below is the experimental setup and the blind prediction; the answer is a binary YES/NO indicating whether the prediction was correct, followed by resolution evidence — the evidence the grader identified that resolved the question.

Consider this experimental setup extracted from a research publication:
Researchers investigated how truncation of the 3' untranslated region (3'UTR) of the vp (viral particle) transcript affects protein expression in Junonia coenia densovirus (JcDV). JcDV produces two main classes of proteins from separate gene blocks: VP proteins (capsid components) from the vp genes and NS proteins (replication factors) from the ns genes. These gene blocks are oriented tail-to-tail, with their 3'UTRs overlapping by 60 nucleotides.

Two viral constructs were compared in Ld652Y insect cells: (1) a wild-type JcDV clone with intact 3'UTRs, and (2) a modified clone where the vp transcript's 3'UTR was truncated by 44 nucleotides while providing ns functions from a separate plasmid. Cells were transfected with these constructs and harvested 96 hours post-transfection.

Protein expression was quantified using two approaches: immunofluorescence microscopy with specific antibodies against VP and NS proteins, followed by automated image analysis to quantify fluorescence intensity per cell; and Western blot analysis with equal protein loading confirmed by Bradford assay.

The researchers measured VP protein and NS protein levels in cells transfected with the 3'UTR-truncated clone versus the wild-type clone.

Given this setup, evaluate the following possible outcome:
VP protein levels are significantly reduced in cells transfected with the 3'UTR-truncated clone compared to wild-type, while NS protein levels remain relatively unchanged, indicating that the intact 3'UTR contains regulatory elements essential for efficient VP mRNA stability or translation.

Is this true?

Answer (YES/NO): YES